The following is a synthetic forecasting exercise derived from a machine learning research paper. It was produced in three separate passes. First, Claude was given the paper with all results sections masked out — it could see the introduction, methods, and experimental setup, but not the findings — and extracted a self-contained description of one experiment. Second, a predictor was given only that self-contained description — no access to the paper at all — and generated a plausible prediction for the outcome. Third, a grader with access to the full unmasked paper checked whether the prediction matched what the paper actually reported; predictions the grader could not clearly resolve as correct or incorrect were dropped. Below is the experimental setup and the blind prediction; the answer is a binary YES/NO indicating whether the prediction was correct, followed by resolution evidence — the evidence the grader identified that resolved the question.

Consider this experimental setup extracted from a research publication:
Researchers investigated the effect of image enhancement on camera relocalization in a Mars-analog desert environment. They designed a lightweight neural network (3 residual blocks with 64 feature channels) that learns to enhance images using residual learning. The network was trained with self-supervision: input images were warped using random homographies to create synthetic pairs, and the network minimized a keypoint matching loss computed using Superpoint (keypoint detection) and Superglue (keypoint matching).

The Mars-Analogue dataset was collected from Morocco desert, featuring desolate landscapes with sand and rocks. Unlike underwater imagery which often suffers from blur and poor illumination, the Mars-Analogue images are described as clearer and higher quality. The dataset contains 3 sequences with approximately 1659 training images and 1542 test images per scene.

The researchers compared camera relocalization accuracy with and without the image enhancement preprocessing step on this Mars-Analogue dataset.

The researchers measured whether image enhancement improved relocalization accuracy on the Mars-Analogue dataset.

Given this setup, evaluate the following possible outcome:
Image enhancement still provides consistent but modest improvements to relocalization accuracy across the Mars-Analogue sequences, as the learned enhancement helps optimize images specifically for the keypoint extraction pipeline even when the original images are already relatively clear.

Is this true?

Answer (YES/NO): NO